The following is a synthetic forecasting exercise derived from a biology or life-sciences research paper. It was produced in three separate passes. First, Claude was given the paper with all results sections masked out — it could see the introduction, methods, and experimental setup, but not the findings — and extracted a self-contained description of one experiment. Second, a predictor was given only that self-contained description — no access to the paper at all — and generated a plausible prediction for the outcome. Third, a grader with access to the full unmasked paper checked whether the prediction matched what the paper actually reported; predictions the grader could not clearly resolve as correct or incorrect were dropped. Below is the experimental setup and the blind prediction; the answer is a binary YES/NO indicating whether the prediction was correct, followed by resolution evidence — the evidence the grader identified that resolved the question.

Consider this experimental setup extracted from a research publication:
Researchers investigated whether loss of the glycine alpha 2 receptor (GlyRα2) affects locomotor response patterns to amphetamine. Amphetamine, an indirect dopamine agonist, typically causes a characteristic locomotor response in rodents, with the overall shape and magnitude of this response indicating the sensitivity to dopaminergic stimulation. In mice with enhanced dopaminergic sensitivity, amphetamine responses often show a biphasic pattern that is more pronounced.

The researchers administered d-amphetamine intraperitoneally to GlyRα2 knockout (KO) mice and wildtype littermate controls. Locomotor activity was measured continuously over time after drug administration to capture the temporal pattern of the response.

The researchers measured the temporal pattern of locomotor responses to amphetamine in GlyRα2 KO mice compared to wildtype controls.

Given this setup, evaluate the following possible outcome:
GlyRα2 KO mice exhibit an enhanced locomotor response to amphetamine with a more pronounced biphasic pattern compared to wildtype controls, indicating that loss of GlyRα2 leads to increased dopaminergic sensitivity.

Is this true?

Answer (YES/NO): YES